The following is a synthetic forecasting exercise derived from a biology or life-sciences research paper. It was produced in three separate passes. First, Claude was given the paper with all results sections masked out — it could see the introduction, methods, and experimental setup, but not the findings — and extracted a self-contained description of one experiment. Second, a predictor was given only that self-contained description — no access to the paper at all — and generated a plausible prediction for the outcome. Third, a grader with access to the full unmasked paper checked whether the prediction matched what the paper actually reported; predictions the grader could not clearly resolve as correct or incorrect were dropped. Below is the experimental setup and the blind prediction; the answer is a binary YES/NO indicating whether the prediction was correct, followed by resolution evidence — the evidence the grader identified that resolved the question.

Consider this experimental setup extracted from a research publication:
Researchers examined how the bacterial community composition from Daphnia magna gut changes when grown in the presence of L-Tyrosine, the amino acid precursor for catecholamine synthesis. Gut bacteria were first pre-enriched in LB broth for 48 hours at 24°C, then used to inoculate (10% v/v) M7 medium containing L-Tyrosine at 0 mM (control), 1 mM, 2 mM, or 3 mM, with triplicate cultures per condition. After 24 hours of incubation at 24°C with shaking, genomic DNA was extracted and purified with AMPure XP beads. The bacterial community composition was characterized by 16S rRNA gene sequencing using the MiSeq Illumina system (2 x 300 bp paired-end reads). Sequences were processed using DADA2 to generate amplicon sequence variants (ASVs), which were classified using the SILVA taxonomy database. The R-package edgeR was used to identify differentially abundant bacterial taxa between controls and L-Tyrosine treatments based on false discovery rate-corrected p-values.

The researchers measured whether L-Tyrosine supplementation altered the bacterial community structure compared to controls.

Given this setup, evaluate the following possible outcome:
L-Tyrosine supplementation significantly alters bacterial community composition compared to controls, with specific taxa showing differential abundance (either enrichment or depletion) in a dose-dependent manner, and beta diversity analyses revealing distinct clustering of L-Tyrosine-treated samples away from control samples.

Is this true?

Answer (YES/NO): NO